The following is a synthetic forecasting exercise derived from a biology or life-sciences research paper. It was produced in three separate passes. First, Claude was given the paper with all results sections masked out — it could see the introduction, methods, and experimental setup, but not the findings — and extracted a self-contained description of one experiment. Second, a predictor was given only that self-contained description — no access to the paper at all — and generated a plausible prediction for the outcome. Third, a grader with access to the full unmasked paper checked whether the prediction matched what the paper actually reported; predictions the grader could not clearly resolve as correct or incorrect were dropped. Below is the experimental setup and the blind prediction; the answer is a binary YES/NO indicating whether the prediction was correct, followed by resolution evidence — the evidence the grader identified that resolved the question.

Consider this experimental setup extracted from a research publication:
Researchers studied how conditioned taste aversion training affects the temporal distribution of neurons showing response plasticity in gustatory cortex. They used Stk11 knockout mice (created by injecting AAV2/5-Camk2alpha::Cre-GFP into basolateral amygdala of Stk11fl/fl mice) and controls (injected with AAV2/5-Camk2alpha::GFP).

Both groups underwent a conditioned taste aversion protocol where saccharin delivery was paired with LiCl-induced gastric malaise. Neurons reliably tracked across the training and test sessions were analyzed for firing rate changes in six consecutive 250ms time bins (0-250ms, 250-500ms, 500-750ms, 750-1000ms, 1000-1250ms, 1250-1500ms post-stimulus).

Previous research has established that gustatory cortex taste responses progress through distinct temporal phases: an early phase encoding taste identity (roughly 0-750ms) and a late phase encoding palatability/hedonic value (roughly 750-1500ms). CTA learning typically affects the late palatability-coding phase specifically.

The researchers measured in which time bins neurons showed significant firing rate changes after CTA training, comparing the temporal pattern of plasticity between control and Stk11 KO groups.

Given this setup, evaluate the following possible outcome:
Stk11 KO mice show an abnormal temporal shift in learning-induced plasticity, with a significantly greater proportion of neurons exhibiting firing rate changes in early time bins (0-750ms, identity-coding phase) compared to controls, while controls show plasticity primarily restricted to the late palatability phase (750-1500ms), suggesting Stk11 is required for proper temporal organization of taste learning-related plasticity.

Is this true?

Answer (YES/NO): YES